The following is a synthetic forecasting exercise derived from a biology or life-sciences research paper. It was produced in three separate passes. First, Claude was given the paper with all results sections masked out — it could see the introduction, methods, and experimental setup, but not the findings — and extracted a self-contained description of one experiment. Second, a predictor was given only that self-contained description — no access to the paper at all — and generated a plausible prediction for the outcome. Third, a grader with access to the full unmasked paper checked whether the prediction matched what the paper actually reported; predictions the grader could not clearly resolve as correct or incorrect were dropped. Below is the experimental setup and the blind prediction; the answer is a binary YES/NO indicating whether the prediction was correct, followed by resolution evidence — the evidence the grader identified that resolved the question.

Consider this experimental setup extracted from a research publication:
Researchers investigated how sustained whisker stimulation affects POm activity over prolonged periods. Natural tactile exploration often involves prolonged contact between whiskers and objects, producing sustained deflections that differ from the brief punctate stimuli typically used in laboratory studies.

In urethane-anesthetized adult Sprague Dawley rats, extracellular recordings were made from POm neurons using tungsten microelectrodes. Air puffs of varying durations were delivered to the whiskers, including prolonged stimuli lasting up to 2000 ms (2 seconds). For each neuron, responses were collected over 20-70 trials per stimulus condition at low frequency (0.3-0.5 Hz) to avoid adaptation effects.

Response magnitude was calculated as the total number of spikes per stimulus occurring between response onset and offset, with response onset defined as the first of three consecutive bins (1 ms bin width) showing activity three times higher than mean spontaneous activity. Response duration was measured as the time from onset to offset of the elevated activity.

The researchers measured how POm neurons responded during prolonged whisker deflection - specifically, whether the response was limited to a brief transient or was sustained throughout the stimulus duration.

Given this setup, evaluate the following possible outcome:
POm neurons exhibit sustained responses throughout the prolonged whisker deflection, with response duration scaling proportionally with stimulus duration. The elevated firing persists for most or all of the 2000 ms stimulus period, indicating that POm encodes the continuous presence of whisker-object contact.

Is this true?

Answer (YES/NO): YES